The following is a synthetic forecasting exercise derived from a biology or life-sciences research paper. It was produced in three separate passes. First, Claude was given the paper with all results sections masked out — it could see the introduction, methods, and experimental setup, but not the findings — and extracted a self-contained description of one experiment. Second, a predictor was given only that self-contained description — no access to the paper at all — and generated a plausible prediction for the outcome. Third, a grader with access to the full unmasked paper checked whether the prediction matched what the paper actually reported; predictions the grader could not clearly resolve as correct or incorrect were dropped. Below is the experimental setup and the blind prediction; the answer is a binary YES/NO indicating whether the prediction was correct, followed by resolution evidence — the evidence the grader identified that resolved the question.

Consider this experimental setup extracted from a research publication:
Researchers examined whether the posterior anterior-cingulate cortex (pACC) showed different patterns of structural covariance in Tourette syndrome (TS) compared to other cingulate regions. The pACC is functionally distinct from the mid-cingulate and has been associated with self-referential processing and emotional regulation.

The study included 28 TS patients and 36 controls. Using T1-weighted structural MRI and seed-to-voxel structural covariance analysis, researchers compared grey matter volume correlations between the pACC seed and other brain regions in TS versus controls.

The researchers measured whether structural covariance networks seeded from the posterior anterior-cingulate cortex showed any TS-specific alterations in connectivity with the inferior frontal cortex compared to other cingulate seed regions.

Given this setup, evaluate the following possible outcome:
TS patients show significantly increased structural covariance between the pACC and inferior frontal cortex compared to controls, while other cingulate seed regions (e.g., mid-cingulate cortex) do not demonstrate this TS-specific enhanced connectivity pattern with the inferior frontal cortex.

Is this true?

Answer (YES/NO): YES